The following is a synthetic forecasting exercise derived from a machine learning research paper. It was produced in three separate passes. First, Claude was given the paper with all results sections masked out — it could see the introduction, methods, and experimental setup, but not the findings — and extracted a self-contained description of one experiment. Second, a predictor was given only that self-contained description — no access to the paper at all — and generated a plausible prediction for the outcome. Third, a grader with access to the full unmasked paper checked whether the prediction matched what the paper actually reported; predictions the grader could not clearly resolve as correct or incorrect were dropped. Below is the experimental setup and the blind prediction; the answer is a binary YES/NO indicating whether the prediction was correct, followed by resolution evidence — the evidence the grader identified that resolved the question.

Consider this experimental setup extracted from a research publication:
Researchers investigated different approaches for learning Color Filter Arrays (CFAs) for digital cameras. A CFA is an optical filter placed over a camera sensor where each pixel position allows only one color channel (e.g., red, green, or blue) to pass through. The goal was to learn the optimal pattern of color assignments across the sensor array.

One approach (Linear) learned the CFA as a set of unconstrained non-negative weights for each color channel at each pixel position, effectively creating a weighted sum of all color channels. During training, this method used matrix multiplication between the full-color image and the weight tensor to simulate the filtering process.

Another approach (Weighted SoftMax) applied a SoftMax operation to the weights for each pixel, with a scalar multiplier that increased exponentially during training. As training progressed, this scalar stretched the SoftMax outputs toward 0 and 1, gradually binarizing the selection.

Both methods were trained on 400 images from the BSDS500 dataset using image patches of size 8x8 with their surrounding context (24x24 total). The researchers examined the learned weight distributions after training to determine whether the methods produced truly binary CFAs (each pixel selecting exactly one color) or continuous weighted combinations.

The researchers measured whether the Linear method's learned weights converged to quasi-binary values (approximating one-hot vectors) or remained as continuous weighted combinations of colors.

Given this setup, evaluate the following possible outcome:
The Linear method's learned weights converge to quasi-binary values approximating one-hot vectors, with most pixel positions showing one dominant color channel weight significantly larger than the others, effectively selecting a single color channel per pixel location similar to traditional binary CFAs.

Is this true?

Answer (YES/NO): NO